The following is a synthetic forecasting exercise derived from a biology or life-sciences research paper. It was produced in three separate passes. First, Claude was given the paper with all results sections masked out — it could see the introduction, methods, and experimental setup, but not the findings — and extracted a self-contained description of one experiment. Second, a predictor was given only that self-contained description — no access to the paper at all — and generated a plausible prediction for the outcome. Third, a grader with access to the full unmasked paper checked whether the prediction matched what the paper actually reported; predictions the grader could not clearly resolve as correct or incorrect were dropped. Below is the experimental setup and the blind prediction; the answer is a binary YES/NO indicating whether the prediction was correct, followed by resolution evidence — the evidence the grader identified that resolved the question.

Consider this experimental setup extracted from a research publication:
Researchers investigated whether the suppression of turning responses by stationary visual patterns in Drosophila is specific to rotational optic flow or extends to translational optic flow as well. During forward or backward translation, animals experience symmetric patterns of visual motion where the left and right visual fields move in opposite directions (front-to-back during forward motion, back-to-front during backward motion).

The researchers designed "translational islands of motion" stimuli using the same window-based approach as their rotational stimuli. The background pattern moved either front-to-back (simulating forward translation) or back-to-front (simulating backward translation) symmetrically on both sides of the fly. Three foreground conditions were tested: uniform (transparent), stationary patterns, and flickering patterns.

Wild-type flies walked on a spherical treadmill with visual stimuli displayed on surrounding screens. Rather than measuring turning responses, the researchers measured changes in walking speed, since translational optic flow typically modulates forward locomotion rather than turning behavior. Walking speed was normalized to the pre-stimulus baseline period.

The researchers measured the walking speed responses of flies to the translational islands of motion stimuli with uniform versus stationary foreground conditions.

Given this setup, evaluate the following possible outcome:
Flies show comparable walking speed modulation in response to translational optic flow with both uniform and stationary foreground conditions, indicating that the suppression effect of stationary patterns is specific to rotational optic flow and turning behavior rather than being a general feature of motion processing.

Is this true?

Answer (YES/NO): NO